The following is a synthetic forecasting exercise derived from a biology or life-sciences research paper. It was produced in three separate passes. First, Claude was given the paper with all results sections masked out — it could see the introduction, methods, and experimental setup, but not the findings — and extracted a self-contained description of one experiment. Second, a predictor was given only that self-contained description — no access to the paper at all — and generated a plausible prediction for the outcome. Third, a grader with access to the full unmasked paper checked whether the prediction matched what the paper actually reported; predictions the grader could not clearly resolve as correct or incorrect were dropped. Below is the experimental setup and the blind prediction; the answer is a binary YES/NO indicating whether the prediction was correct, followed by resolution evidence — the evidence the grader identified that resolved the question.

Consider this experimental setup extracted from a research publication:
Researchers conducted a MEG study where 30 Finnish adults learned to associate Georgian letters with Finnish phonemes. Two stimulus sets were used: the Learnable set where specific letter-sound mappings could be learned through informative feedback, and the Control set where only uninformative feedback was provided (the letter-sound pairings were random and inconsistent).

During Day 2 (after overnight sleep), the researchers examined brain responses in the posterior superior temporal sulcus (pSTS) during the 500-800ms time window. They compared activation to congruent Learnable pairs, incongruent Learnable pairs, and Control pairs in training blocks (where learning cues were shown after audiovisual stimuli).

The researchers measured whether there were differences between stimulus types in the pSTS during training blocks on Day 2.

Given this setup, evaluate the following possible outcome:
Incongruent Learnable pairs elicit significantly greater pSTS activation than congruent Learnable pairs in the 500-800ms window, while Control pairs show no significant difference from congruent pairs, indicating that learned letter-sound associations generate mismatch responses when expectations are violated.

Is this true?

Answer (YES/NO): NO